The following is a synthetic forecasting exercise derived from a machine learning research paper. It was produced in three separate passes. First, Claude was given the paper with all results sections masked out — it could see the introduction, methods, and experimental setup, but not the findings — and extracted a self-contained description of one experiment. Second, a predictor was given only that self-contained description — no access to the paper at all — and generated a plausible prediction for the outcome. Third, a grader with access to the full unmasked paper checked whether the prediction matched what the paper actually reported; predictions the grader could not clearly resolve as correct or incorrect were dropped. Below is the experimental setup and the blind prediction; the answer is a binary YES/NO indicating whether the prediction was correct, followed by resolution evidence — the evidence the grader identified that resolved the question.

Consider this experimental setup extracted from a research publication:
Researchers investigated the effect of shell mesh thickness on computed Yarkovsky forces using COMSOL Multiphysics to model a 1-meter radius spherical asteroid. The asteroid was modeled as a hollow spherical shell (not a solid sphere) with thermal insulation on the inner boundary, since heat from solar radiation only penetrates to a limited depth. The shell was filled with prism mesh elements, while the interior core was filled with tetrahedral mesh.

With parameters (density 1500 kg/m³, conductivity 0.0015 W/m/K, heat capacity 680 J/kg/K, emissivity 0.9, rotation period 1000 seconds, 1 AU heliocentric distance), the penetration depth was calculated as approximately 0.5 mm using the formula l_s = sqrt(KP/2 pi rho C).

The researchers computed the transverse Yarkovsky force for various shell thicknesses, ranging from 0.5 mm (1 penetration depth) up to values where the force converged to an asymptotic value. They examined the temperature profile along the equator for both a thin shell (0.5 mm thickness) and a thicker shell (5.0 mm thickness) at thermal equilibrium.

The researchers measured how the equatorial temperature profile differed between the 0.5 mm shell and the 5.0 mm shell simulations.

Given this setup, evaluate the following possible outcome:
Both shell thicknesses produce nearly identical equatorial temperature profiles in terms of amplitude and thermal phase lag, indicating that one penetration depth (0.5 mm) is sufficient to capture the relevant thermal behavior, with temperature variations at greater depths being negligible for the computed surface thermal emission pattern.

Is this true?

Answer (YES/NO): NO